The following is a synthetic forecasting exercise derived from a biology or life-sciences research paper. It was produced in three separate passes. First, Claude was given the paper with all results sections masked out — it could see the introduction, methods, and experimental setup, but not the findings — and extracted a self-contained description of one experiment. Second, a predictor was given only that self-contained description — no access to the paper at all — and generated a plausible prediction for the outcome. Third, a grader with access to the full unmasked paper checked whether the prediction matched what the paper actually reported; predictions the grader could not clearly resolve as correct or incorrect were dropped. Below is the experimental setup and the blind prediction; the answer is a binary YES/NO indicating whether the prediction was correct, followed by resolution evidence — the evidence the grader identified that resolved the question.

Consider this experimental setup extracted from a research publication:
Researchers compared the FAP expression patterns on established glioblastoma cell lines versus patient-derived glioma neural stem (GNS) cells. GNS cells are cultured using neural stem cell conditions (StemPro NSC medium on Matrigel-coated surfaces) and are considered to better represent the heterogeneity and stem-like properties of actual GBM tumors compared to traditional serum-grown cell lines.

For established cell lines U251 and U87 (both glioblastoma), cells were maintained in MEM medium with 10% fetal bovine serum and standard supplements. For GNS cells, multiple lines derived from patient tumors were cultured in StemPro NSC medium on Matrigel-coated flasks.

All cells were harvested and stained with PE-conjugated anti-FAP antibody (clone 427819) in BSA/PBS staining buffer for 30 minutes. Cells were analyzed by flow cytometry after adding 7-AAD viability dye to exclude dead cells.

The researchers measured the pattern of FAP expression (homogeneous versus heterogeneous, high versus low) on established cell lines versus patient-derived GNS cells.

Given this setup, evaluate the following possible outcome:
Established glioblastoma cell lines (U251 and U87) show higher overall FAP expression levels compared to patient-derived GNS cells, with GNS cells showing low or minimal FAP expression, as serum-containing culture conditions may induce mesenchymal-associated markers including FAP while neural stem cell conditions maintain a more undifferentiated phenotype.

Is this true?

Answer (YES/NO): NO